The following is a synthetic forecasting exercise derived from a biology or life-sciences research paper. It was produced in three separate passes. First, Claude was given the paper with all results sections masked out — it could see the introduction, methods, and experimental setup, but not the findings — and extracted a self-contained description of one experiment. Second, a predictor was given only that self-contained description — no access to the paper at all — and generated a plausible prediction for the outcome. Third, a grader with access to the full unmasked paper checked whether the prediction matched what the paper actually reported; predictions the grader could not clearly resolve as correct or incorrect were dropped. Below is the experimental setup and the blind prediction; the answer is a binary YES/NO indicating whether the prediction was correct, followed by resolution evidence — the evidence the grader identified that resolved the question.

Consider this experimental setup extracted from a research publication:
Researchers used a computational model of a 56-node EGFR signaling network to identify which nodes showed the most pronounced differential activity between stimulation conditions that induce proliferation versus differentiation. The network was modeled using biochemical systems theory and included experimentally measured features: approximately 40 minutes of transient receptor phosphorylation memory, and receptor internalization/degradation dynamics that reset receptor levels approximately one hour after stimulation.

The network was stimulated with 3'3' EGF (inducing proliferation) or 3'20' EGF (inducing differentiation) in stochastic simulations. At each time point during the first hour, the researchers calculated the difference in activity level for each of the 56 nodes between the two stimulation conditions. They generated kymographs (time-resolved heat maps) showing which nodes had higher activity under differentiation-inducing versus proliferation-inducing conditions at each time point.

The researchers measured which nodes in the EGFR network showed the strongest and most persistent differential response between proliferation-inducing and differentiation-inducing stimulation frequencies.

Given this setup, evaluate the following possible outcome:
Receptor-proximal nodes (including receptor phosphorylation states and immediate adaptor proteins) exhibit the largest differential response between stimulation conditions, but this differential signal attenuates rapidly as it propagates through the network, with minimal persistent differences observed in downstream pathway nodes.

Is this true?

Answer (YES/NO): NO